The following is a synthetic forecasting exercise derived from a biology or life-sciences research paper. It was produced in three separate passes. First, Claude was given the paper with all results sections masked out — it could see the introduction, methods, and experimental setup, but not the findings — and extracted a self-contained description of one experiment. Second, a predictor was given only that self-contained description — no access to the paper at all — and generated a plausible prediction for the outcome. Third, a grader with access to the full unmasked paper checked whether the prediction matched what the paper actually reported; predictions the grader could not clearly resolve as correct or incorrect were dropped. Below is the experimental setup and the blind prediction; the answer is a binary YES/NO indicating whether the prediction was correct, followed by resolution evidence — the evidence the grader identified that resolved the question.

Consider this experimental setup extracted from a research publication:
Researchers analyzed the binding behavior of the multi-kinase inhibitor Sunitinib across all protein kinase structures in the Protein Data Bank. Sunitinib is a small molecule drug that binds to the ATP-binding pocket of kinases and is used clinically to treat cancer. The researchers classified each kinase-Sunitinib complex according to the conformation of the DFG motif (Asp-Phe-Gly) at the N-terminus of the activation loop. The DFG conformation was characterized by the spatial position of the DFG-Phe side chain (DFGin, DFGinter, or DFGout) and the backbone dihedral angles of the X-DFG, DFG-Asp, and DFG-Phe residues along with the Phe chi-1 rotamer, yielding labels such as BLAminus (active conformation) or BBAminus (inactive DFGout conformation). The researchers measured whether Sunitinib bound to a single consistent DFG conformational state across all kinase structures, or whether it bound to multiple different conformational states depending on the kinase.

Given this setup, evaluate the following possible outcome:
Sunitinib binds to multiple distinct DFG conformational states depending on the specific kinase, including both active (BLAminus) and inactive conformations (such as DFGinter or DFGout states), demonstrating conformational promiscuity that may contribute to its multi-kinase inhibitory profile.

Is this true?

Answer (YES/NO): YES